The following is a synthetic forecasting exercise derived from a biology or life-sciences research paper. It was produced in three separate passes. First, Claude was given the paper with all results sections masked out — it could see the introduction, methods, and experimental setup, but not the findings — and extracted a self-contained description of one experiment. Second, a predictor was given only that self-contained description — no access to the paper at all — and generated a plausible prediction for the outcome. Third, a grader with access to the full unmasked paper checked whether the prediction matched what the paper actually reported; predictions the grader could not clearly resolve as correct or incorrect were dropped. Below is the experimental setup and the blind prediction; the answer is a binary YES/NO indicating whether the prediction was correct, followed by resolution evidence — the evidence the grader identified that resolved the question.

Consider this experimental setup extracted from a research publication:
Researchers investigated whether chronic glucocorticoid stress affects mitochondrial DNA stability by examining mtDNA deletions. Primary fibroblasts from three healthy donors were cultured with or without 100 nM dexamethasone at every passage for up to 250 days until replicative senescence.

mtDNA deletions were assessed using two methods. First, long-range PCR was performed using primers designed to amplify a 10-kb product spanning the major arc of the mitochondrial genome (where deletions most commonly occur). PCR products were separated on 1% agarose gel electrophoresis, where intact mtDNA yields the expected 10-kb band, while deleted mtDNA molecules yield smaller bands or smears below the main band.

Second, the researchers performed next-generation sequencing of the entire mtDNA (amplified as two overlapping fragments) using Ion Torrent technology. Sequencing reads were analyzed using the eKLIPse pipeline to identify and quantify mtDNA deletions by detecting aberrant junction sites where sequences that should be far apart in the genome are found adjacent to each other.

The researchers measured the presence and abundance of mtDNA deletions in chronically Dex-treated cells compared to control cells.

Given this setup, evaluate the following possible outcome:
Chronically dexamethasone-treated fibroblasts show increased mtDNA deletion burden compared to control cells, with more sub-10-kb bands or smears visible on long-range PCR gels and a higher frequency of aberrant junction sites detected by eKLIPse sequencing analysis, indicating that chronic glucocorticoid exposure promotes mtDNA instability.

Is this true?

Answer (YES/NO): NO